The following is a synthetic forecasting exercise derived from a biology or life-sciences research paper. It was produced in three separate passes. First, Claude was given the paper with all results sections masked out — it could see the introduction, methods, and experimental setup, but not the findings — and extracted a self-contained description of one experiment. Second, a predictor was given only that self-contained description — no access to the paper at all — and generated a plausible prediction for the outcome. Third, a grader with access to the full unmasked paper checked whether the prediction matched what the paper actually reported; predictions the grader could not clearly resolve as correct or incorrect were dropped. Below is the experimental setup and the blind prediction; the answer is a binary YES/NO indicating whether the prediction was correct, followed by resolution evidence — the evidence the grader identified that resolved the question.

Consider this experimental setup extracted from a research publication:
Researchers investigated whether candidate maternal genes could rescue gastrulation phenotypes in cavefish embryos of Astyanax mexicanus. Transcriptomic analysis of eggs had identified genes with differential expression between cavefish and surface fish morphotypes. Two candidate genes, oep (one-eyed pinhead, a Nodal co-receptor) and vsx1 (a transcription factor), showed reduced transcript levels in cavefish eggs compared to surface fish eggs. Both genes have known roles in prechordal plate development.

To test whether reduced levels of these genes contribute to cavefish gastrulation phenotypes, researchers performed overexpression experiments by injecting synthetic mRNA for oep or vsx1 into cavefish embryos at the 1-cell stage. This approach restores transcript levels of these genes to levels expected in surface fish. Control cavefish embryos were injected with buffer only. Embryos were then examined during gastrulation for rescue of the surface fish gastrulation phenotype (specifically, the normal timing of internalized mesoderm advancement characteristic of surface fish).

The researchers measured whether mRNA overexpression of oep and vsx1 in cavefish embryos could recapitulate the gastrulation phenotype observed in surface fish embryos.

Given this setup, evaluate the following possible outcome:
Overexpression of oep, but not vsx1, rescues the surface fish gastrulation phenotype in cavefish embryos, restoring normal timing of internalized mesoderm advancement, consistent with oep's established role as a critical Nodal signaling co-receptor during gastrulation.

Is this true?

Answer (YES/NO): NO